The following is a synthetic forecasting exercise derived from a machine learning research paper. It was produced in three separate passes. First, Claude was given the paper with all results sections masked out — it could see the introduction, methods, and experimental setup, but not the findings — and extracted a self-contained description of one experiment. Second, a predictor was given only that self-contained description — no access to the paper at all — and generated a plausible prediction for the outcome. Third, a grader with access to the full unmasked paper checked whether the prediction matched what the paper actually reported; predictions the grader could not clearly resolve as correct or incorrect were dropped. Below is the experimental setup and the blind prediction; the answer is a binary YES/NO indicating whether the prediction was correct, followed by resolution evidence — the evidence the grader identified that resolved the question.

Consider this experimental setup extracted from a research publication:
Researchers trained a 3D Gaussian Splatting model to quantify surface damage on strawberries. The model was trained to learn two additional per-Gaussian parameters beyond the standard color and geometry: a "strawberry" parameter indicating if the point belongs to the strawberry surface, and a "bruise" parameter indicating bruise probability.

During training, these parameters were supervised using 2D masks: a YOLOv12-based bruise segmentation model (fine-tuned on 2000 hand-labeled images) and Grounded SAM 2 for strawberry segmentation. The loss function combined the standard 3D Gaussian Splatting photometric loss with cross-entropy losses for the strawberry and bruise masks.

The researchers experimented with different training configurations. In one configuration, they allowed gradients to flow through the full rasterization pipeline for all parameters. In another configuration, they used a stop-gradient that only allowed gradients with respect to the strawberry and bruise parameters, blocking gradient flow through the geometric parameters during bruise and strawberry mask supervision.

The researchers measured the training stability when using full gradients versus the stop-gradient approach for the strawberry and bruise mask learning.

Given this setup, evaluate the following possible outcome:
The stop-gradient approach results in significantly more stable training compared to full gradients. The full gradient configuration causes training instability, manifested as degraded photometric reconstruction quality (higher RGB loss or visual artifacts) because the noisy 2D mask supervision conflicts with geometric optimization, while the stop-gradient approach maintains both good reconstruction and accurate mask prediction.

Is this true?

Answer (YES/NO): NO